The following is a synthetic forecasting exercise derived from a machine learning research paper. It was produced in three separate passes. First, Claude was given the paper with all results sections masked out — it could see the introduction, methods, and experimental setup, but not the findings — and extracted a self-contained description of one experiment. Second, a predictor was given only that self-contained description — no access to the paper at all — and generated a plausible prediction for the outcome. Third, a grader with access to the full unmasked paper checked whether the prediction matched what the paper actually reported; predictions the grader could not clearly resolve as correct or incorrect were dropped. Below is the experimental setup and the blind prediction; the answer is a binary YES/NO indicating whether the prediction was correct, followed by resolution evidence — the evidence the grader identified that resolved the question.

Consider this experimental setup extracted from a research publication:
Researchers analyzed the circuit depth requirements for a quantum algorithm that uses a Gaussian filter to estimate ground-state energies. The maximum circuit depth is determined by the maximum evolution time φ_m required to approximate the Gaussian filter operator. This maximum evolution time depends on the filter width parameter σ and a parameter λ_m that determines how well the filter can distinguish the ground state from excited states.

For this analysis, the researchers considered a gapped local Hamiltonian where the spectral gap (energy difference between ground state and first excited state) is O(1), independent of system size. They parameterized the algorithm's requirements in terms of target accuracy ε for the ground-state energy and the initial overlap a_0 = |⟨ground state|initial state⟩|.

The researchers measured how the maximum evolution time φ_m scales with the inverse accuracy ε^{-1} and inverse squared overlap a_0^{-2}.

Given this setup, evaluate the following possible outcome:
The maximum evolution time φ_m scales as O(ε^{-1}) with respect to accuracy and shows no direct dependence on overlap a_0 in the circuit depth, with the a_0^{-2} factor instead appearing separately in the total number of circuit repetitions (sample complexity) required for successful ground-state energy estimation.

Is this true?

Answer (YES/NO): NO